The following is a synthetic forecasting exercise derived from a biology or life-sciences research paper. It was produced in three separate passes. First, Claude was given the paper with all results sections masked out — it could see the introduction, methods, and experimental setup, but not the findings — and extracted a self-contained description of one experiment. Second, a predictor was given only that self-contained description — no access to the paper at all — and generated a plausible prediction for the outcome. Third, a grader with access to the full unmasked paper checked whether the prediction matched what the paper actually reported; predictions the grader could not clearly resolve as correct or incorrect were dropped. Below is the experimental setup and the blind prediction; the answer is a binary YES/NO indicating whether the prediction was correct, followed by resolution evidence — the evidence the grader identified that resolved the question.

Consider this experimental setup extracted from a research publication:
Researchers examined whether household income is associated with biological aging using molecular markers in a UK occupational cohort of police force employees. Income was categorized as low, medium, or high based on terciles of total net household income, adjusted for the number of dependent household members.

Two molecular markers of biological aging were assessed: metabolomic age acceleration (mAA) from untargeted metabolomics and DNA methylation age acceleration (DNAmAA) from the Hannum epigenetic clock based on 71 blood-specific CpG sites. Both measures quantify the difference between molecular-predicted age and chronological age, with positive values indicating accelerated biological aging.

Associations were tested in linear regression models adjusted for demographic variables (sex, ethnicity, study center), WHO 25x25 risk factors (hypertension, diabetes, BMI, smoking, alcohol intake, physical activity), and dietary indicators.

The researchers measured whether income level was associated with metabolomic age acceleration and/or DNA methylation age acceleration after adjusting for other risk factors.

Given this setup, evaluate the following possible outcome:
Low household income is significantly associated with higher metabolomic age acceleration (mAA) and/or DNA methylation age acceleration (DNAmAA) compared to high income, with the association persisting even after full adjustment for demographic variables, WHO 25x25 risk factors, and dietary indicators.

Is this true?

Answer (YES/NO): NO